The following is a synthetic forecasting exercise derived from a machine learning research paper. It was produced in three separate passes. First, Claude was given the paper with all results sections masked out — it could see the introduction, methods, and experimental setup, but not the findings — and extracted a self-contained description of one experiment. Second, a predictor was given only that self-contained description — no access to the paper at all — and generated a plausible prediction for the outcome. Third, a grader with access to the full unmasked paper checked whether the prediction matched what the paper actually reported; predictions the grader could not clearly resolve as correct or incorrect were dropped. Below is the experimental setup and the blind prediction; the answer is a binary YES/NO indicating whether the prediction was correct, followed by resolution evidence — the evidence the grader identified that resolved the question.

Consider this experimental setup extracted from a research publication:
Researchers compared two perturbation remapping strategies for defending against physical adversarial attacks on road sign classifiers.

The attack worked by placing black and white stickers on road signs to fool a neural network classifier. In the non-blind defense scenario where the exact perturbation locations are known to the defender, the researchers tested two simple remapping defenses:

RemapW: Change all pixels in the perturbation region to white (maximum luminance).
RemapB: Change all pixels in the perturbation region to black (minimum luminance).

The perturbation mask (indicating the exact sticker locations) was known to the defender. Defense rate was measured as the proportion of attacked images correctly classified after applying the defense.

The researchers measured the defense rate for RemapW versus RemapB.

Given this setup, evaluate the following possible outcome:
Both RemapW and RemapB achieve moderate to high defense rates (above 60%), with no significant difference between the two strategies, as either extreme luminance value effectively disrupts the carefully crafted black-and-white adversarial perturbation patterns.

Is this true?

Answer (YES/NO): NO